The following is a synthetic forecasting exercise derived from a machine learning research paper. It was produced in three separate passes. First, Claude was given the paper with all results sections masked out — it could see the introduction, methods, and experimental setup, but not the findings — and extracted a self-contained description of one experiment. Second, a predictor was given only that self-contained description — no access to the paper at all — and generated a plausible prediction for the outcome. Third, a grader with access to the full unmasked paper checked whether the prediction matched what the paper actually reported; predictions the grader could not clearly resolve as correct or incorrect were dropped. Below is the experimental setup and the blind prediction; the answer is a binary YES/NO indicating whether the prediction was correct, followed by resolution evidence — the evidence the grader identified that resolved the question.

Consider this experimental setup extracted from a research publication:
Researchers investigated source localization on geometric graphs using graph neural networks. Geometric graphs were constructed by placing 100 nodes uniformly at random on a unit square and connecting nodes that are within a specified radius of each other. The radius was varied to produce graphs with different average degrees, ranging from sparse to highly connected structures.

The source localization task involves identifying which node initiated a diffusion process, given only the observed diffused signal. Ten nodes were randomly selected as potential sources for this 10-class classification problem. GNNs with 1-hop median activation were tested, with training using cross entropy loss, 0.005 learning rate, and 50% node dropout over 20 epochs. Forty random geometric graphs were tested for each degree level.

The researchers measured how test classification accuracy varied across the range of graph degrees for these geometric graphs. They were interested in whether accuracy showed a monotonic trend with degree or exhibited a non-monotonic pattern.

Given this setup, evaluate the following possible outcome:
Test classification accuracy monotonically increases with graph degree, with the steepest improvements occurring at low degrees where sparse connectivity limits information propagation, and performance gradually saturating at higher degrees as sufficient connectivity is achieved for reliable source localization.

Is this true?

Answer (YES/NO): NO